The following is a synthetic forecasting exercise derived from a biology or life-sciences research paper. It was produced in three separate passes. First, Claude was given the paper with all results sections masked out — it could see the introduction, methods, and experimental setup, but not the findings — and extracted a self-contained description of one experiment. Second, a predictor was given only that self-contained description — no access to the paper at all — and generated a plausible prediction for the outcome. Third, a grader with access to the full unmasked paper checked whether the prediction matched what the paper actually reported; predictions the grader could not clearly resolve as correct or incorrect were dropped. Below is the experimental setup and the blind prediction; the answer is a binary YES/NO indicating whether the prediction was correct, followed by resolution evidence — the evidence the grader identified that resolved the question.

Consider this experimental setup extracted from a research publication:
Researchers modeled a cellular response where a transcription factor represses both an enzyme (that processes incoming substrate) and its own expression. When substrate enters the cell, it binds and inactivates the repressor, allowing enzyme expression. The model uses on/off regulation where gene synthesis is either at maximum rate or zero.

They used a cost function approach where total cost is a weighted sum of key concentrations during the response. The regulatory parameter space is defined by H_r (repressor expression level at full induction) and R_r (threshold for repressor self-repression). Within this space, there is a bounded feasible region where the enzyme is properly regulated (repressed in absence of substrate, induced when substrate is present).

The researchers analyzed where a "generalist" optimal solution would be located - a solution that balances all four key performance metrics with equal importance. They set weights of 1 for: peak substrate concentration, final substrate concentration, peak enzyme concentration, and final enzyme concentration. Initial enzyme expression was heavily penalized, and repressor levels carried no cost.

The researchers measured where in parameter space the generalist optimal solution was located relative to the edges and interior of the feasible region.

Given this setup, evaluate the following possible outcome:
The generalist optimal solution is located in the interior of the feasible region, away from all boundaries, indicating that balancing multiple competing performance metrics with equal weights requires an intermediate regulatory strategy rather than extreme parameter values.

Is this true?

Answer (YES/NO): YES